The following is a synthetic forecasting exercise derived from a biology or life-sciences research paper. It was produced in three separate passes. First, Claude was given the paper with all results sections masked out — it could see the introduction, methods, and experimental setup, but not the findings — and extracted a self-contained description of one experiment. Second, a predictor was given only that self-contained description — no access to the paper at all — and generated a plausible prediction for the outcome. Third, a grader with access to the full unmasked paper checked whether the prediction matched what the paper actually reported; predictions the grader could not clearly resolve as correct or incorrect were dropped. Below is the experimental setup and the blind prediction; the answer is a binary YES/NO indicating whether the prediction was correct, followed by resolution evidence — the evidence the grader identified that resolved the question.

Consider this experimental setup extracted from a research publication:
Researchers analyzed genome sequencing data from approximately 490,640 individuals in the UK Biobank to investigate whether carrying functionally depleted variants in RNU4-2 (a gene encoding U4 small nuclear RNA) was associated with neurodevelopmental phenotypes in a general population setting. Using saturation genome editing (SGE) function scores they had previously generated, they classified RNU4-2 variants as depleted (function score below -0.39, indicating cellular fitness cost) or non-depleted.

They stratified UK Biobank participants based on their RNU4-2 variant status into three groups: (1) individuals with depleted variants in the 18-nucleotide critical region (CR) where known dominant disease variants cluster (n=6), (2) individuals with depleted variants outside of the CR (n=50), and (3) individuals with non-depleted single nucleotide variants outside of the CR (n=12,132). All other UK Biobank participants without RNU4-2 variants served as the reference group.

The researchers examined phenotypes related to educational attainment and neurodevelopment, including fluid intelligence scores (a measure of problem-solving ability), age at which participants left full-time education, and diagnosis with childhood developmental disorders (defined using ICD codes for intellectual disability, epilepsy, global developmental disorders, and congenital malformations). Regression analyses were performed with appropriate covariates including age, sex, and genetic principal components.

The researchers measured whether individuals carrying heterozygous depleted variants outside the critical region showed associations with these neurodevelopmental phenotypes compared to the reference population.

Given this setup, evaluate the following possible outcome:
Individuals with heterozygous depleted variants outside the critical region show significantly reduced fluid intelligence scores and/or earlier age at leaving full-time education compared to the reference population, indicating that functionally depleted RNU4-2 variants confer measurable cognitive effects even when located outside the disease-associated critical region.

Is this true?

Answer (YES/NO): NO